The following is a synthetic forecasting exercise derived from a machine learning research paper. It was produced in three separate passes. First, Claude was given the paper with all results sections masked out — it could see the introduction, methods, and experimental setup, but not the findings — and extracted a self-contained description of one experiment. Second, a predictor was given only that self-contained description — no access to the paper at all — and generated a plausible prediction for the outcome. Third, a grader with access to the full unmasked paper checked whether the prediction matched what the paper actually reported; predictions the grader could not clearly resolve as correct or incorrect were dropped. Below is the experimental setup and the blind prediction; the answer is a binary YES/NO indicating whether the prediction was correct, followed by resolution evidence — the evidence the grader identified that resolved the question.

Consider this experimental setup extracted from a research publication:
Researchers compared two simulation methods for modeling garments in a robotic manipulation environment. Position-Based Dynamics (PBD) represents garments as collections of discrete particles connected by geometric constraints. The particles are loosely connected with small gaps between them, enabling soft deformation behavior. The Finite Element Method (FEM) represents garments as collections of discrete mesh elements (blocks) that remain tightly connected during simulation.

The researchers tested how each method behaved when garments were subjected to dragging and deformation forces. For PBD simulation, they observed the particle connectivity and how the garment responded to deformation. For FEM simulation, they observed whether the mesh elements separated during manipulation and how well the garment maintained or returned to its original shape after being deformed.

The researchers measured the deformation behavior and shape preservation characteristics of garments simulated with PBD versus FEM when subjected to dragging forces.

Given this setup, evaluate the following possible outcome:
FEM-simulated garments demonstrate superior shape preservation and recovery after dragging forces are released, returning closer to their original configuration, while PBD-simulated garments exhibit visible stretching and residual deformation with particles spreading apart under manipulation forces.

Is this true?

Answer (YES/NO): NO